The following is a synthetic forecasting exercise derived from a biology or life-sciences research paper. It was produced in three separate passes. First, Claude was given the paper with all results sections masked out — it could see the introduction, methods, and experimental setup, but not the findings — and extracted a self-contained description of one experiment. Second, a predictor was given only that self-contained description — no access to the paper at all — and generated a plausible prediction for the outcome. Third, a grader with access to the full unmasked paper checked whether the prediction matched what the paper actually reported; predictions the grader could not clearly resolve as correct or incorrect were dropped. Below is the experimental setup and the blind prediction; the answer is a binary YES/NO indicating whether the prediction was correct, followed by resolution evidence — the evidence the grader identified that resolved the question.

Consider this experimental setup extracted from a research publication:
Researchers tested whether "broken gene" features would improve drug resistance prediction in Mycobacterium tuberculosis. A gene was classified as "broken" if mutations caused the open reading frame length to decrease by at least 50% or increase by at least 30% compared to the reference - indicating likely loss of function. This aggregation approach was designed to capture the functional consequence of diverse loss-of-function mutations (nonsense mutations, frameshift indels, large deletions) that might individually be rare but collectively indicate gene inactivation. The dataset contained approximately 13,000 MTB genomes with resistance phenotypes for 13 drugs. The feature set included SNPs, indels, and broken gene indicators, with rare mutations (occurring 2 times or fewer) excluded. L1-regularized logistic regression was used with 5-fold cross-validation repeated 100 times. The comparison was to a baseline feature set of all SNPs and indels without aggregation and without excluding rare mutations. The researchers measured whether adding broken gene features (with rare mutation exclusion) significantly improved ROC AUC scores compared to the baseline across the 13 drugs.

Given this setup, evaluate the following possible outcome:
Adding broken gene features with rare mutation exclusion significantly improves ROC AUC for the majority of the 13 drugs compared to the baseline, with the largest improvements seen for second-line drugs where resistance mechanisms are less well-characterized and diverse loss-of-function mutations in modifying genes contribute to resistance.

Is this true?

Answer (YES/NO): NO